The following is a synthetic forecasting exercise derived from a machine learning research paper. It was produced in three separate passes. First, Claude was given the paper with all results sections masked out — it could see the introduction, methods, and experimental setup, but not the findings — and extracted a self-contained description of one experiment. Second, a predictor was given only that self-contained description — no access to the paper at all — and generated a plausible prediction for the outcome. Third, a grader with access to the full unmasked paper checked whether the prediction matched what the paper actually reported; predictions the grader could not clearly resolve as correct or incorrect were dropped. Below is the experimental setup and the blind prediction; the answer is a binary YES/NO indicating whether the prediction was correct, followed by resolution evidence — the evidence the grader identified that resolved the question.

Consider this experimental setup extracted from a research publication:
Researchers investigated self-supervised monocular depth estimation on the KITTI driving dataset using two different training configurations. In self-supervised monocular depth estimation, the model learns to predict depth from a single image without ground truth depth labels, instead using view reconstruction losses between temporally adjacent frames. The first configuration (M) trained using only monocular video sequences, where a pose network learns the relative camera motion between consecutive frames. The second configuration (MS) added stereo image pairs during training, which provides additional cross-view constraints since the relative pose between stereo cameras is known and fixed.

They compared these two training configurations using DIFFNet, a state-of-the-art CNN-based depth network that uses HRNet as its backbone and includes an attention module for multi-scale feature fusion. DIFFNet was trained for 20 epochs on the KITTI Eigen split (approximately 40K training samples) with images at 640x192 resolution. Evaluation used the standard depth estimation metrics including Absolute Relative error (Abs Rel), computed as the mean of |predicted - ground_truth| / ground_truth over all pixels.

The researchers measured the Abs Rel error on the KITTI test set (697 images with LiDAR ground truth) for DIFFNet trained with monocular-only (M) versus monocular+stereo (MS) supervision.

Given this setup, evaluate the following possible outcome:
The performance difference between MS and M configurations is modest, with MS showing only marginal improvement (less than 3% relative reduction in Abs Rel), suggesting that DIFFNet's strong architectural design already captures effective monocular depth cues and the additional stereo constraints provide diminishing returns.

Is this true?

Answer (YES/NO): YES